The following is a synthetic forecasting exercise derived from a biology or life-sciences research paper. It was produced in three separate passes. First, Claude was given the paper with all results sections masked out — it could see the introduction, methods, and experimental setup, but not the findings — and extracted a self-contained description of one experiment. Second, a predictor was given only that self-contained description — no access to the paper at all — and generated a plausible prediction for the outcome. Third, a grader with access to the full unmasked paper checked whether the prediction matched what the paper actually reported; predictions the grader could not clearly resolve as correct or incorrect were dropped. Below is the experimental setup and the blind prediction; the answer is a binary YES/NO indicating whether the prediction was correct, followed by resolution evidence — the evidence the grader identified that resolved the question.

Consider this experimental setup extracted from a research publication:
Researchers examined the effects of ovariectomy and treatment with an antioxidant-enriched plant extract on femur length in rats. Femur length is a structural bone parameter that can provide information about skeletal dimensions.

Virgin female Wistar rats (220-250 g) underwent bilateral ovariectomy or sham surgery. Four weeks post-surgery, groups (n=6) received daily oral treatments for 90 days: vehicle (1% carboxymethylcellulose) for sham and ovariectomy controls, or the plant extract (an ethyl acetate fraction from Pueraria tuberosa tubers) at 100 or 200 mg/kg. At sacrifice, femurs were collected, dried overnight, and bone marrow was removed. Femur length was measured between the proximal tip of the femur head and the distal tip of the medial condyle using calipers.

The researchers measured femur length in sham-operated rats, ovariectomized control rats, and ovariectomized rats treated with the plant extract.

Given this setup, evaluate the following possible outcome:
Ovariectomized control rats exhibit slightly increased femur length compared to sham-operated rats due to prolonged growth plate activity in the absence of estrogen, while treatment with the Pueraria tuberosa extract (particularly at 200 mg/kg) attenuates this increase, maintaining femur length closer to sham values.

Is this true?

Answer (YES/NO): NO